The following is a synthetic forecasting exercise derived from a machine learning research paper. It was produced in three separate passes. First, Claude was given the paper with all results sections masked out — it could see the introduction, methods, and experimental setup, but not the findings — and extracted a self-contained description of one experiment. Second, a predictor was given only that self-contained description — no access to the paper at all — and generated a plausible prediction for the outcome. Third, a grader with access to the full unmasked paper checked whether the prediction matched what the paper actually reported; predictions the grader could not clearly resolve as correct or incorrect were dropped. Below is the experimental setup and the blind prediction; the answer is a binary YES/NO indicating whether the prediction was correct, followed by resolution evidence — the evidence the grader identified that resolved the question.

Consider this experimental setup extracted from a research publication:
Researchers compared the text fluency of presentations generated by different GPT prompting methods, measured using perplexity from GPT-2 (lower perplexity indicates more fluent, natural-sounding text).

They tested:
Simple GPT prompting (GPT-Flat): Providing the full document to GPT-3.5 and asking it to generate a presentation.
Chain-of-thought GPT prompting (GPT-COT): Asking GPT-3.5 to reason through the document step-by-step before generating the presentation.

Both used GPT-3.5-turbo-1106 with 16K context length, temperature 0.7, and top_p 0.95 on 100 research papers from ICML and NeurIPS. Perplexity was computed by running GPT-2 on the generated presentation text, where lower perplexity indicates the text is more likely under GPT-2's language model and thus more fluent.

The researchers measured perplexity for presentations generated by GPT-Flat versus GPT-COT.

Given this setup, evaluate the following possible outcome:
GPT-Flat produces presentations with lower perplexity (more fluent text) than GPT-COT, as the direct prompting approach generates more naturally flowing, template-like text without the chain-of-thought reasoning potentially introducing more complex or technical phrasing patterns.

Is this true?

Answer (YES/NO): NO